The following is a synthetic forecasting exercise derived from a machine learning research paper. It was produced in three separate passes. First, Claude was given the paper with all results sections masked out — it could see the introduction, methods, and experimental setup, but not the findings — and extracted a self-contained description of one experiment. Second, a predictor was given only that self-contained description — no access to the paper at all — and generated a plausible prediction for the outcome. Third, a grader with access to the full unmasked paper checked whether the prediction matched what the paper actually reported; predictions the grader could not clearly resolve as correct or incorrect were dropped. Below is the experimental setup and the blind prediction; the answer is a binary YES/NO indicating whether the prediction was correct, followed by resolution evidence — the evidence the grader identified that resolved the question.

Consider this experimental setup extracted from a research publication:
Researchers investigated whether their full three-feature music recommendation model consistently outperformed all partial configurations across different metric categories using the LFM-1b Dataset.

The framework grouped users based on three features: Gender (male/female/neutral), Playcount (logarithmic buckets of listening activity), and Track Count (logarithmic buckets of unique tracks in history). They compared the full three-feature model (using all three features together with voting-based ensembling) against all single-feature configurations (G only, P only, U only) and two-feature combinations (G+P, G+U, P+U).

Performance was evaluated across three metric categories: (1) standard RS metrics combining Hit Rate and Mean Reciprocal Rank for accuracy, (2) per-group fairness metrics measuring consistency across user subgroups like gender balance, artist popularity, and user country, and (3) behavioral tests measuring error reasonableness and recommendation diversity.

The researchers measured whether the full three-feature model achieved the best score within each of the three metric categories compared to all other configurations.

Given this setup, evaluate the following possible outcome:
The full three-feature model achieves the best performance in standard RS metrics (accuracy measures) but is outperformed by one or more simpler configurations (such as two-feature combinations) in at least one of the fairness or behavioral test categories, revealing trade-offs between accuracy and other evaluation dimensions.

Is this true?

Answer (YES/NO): YES